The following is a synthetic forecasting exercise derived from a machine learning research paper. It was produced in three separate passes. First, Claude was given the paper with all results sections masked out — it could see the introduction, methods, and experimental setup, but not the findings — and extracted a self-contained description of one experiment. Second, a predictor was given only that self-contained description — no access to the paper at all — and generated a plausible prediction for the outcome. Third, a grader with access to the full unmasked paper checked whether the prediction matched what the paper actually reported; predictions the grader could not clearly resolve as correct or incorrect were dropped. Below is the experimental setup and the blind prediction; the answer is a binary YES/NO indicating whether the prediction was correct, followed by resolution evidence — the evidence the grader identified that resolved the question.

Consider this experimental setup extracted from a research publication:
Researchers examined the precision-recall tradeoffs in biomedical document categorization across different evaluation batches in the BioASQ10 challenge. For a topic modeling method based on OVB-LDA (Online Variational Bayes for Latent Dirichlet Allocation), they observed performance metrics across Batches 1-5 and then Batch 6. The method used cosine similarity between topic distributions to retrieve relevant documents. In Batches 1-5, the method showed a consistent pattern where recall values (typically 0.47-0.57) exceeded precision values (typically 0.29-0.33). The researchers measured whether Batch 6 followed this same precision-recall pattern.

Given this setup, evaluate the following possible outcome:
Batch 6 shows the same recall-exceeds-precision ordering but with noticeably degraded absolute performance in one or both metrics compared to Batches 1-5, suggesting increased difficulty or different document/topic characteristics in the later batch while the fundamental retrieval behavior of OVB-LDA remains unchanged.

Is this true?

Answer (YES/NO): NO